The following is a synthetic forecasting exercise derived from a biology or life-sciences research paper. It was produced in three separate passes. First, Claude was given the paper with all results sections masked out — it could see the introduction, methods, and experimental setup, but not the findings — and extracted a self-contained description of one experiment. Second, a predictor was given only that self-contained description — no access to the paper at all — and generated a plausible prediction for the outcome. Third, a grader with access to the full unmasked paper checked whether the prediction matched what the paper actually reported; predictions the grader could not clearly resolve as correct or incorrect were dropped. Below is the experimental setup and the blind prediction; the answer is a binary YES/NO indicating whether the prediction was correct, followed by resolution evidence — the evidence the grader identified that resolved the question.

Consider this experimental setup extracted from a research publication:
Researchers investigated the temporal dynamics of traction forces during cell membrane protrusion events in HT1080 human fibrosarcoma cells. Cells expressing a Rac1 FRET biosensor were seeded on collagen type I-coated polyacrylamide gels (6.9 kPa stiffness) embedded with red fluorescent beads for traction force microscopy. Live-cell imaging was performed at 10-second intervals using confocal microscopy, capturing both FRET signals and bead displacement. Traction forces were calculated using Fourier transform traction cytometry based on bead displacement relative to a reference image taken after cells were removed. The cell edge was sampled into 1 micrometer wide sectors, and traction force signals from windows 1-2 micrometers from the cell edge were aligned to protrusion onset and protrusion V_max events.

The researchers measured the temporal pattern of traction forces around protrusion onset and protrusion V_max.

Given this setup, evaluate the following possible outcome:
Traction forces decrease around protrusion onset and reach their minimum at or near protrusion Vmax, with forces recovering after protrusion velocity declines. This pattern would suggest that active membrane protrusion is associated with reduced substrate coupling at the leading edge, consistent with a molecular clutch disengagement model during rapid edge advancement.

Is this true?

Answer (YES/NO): NO